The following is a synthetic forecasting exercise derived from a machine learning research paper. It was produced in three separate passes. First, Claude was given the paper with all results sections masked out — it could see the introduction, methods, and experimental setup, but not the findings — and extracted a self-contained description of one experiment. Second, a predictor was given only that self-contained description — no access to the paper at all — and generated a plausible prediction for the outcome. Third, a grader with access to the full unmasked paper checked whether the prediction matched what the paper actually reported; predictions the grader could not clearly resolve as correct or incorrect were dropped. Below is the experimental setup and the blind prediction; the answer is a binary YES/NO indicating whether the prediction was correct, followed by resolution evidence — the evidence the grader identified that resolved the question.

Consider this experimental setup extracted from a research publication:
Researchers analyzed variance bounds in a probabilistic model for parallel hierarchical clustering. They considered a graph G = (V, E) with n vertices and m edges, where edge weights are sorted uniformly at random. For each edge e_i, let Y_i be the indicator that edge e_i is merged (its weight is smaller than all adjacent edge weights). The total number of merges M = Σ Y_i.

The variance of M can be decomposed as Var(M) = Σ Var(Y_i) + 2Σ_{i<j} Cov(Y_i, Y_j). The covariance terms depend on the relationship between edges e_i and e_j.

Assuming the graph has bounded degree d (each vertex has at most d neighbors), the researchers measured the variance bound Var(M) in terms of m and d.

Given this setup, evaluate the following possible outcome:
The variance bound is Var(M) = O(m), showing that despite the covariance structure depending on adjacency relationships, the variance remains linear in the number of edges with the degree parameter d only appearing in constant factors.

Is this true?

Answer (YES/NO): NO